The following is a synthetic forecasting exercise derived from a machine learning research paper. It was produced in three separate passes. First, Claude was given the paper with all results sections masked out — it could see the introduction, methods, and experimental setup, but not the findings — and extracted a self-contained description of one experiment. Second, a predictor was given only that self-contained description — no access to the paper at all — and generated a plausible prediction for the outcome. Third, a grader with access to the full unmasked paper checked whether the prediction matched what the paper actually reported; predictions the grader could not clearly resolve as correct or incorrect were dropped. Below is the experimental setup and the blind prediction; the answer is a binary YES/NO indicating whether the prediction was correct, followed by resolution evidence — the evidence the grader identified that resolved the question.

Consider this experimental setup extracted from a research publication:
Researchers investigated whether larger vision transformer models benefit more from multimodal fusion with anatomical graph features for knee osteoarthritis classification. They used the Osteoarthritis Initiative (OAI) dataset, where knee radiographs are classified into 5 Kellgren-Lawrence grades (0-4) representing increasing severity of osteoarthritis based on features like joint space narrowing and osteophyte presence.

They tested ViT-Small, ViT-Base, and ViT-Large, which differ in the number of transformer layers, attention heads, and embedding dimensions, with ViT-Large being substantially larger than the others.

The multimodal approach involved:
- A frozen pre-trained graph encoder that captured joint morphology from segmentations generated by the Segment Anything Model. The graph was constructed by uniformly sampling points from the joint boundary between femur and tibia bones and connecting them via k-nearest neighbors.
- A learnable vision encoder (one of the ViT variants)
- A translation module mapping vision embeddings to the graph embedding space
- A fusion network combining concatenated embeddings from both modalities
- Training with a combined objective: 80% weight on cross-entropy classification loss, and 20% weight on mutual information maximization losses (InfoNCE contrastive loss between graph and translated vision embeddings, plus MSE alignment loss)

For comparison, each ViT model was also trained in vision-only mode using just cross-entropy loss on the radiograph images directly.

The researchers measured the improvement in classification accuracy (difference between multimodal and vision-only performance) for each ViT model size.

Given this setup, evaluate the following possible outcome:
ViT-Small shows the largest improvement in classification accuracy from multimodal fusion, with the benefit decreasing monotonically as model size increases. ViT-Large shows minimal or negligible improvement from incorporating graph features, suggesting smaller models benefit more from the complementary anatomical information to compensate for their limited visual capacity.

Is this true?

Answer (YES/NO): NO